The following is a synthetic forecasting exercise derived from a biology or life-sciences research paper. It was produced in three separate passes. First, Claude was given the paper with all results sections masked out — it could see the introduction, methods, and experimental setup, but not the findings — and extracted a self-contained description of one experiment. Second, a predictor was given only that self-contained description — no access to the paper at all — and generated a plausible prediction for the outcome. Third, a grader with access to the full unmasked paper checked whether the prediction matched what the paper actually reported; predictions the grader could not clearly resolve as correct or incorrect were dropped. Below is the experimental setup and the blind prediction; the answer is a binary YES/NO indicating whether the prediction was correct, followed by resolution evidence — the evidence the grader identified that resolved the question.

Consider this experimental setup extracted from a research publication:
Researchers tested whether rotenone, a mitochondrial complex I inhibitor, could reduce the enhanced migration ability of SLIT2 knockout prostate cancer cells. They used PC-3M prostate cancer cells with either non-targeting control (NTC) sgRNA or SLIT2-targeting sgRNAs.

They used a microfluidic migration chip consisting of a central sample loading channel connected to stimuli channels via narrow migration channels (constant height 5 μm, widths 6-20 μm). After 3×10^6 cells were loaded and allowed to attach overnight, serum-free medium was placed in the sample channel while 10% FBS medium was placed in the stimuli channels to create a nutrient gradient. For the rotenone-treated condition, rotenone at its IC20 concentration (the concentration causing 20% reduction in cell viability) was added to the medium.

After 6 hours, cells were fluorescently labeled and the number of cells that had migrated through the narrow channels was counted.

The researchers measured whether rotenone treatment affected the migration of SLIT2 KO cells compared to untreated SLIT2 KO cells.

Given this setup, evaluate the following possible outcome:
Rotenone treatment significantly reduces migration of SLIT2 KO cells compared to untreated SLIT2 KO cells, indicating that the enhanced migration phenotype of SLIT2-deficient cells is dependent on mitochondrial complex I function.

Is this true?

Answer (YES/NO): YES